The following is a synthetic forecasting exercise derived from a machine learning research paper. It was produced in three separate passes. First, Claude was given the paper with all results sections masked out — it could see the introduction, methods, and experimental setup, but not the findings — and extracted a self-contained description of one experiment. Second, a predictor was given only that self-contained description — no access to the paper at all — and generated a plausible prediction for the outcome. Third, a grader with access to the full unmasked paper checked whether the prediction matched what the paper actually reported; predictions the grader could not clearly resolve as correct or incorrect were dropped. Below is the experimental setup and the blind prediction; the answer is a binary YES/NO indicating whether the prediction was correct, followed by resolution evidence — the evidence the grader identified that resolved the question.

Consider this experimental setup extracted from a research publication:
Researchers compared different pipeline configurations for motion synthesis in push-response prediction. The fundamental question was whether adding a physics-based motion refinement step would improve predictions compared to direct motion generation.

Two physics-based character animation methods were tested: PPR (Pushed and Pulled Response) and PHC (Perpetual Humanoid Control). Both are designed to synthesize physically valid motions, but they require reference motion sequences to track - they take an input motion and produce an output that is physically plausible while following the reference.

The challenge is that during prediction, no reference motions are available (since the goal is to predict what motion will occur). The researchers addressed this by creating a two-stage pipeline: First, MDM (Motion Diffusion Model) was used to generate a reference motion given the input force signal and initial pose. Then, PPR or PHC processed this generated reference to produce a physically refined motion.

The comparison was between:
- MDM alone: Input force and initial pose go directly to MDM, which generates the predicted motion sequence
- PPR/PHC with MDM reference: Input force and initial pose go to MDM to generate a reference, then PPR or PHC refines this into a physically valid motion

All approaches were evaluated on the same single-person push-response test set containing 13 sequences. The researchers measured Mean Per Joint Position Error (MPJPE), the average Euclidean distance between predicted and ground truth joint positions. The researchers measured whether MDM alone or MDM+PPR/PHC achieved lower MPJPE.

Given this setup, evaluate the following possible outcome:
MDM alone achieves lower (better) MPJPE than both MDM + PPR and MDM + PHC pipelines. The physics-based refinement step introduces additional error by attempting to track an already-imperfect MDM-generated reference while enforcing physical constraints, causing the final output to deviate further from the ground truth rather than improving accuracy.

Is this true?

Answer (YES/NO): NO